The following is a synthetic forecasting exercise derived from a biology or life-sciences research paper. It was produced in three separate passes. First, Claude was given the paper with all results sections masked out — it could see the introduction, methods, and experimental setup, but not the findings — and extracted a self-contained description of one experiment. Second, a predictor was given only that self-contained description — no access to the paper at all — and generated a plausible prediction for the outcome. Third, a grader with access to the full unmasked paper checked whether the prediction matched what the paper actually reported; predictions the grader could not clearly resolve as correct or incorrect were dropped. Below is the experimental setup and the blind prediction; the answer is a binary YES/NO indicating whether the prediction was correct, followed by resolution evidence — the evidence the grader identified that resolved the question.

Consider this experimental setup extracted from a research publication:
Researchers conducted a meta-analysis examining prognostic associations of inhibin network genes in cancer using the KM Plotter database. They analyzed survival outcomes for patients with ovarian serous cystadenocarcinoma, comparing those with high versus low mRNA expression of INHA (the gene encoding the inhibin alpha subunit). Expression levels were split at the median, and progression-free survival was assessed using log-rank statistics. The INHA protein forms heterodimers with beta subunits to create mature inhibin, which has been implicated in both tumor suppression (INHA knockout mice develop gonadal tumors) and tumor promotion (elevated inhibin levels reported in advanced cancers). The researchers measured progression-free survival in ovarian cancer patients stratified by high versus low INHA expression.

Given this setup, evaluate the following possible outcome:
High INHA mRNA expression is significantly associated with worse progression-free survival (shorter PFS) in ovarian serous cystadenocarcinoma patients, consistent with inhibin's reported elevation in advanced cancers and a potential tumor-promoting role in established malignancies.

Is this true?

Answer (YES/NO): NO